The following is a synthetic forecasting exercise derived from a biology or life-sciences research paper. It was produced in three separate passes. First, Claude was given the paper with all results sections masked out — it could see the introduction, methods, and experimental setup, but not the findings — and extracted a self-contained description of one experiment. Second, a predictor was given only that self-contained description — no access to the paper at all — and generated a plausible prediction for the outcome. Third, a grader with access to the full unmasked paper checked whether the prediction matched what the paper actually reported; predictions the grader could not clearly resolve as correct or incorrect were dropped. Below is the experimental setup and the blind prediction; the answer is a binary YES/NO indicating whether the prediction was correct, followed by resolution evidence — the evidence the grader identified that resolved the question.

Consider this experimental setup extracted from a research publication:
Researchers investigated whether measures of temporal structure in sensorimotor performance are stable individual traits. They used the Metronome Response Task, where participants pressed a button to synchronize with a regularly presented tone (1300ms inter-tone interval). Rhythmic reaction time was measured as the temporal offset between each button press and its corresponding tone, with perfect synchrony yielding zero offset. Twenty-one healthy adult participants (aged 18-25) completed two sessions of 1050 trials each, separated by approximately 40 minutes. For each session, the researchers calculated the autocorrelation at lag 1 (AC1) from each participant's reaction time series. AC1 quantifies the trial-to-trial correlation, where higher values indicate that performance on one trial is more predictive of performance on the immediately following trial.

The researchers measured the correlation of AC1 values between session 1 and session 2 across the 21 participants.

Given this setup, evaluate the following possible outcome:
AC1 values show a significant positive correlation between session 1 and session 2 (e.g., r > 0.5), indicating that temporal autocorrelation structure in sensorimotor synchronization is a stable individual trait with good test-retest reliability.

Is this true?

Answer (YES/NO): YES